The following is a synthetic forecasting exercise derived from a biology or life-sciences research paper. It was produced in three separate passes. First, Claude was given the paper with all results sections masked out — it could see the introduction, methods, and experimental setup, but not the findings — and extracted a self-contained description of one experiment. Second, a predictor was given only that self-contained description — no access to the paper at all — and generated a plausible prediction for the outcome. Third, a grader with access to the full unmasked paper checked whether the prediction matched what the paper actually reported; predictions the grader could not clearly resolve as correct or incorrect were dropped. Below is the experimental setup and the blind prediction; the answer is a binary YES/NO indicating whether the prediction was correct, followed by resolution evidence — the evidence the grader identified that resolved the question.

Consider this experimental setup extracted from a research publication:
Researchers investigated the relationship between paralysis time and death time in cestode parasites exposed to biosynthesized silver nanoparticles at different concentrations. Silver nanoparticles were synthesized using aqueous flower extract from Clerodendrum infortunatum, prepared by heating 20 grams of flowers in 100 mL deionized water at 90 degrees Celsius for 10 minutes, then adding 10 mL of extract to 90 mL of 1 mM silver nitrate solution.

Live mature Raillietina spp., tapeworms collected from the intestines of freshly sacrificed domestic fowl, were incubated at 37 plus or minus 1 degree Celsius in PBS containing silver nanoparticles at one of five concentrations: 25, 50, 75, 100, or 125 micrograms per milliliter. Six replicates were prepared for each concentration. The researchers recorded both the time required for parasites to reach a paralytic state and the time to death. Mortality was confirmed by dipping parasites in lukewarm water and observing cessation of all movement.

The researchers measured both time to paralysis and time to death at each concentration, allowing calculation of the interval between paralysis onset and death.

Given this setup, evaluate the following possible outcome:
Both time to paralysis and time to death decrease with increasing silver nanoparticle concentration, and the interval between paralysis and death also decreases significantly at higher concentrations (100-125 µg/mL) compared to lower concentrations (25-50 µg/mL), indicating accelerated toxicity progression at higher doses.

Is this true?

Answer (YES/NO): YES